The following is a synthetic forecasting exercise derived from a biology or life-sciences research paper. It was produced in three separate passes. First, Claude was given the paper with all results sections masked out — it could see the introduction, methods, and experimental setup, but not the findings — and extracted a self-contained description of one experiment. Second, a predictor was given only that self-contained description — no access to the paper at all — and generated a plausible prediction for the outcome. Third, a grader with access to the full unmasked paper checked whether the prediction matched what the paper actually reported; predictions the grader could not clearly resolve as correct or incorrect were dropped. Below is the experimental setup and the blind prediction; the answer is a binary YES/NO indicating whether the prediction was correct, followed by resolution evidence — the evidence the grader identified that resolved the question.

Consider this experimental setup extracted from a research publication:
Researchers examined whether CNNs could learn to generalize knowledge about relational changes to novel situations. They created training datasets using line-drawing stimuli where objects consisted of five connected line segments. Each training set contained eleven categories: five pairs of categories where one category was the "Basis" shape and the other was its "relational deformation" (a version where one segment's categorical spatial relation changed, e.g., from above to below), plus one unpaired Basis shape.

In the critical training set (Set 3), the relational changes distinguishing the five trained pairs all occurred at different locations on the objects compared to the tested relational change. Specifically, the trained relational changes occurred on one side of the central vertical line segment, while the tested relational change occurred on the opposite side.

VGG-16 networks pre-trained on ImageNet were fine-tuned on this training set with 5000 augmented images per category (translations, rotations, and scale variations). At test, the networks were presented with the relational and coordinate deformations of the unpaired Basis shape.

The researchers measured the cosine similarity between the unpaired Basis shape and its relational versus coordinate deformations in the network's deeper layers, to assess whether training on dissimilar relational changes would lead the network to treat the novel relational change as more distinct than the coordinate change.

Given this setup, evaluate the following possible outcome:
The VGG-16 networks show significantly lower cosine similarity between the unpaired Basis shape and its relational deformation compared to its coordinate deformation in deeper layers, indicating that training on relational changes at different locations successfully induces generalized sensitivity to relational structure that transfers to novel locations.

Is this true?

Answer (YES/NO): NO